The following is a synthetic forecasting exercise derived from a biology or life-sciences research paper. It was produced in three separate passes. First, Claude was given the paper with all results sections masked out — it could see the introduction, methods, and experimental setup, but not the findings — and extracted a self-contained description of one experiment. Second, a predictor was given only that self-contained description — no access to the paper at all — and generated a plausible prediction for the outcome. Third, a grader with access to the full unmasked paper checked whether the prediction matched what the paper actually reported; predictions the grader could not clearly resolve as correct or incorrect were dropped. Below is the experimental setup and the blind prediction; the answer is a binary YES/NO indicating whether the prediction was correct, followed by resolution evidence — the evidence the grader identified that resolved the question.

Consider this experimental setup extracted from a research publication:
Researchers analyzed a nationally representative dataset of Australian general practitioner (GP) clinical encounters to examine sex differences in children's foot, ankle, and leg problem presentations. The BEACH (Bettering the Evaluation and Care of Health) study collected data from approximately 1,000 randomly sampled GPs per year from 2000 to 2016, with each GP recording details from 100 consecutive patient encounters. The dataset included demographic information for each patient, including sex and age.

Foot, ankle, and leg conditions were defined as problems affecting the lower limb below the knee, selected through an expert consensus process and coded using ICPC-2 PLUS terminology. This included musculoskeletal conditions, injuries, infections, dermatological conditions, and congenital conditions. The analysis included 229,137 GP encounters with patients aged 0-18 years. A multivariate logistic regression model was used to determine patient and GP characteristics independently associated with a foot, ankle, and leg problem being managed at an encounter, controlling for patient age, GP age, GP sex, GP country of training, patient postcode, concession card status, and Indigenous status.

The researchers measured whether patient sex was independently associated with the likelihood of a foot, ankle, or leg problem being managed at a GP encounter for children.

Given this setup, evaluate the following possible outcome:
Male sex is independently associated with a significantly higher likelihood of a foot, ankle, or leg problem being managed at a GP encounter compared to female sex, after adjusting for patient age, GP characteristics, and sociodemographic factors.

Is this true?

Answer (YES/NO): YES